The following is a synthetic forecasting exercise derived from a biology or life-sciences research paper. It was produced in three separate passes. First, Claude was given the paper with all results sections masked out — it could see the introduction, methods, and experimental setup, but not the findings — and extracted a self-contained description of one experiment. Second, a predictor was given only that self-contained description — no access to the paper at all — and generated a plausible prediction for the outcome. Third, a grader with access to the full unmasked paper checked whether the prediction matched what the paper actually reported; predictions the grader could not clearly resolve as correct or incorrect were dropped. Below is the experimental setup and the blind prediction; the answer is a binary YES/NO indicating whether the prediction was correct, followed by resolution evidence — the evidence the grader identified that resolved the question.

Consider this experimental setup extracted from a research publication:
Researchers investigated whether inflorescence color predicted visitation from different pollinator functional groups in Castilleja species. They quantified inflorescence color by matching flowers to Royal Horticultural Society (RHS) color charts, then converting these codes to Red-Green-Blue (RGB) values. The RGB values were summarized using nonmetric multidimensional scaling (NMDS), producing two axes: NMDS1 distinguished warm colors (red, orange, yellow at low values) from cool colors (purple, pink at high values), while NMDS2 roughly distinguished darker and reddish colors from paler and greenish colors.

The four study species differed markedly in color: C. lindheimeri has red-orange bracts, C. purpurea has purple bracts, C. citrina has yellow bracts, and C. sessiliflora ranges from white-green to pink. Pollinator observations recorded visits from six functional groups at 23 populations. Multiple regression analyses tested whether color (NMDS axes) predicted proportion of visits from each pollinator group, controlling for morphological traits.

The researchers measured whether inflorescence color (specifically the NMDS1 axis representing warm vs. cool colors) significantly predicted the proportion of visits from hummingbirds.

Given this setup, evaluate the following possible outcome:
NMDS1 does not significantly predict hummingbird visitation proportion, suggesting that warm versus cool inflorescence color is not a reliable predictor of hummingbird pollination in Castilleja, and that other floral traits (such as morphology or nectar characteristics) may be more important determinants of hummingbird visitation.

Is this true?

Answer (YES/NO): YES